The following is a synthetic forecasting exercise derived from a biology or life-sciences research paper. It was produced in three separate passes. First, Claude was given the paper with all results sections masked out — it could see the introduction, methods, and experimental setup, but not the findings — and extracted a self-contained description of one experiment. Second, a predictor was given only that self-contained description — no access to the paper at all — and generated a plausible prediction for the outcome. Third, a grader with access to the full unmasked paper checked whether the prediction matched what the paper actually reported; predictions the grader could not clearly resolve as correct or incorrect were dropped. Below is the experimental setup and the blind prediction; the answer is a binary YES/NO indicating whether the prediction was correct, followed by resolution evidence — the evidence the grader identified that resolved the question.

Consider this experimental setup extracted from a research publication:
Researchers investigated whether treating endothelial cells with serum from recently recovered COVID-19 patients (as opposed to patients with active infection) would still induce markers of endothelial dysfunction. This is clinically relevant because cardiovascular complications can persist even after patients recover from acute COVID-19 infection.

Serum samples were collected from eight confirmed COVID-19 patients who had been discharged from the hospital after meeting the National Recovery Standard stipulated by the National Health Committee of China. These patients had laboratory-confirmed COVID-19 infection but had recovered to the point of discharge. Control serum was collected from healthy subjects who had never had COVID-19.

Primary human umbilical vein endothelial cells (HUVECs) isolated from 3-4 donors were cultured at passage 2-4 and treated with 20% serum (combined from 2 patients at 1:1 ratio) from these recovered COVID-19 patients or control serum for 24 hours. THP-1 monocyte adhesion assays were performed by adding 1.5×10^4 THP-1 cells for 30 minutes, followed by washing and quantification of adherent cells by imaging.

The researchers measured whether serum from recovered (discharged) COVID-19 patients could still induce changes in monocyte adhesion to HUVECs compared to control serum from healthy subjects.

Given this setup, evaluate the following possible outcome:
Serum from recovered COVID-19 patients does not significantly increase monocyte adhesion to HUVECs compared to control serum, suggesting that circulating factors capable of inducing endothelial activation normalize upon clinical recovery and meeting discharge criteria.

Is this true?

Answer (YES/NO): NO